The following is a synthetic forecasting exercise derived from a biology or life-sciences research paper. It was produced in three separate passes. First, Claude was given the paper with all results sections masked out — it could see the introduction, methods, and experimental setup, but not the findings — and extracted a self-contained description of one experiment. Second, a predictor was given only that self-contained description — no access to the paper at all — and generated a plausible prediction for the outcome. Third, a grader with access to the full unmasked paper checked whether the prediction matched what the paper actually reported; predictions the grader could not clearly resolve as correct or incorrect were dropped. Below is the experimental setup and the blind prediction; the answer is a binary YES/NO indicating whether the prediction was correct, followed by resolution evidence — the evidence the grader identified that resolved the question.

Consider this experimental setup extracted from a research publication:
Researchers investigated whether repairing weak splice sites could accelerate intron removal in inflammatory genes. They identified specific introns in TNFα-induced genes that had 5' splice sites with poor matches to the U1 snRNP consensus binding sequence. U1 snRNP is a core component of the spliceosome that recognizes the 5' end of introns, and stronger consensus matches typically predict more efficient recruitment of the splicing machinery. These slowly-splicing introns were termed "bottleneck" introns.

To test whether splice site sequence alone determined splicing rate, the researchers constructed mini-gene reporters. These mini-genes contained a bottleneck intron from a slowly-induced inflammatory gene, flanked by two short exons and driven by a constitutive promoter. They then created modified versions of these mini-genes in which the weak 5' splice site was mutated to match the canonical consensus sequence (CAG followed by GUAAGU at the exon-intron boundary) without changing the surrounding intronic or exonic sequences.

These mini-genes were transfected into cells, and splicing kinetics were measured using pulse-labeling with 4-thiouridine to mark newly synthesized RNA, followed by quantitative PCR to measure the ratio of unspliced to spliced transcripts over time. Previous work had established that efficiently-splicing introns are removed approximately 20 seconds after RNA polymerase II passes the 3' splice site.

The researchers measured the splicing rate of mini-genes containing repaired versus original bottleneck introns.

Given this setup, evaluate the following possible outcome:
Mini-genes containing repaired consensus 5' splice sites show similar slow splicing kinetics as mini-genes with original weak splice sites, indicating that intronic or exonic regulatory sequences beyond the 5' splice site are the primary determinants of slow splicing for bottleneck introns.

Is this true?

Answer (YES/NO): NO